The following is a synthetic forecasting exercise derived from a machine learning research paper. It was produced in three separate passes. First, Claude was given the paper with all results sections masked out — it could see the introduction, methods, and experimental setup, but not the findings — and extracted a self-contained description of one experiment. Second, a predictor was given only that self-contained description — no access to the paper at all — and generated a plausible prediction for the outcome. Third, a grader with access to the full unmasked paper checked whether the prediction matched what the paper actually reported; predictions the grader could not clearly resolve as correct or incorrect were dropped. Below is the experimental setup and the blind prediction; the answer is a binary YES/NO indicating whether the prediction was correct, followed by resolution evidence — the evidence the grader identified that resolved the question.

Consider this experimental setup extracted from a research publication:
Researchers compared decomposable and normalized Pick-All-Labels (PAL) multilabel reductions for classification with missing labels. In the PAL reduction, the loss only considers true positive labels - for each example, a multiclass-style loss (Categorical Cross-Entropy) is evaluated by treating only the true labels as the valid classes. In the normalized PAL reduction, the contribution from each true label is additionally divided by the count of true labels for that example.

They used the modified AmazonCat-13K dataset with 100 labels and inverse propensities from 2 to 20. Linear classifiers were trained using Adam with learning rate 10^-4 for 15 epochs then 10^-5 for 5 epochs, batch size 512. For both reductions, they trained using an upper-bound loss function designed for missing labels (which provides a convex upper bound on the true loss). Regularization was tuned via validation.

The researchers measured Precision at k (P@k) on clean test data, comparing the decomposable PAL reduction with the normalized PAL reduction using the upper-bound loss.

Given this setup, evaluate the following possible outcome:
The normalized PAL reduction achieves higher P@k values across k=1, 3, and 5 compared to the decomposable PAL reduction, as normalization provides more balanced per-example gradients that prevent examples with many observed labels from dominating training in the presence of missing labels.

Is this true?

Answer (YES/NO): NO